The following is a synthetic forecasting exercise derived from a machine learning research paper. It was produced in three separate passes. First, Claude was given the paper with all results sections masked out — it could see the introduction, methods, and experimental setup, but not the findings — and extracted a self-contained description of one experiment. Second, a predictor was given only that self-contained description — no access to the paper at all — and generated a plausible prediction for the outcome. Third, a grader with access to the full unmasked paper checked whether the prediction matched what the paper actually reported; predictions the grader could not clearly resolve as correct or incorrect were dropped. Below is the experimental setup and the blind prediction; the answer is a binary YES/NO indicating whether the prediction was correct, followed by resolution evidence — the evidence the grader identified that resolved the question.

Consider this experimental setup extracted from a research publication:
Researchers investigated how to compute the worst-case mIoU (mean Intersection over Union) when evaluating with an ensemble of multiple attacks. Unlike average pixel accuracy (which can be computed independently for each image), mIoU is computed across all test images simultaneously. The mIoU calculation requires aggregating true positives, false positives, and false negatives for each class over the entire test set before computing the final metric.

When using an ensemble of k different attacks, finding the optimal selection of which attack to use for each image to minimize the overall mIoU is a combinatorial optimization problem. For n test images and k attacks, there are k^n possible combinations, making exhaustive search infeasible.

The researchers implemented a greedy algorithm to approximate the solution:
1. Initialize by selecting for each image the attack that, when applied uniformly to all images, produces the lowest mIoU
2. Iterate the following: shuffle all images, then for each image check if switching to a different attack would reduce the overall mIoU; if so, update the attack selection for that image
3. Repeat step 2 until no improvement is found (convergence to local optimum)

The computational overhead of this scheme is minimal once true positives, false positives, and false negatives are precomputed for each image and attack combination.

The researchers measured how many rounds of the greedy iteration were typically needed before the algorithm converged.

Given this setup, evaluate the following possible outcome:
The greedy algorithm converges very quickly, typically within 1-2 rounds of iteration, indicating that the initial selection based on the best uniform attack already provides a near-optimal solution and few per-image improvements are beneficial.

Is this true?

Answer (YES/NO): NO